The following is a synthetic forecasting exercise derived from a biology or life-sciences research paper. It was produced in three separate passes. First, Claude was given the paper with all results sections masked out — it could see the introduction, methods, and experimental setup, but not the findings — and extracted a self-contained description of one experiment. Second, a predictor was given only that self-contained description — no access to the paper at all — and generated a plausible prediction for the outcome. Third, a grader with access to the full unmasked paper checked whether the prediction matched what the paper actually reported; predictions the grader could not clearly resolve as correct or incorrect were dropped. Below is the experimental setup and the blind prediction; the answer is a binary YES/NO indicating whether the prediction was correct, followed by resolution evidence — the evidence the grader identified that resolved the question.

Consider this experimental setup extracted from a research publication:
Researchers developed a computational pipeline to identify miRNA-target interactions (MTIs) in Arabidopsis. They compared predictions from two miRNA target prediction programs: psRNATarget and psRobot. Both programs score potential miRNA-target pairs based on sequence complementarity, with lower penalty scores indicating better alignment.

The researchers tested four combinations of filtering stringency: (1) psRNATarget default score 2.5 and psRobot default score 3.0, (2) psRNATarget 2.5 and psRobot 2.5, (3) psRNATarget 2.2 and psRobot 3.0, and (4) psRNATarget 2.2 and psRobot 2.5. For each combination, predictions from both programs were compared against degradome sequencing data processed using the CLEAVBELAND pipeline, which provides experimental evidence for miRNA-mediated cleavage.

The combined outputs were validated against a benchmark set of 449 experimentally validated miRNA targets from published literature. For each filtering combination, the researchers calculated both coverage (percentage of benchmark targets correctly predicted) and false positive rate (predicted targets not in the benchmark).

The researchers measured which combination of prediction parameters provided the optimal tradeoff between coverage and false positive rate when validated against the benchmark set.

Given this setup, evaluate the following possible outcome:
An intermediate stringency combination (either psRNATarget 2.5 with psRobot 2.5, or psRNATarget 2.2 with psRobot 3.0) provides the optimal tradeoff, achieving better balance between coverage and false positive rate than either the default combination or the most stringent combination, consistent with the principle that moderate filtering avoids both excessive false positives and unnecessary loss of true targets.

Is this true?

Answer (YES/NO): YES